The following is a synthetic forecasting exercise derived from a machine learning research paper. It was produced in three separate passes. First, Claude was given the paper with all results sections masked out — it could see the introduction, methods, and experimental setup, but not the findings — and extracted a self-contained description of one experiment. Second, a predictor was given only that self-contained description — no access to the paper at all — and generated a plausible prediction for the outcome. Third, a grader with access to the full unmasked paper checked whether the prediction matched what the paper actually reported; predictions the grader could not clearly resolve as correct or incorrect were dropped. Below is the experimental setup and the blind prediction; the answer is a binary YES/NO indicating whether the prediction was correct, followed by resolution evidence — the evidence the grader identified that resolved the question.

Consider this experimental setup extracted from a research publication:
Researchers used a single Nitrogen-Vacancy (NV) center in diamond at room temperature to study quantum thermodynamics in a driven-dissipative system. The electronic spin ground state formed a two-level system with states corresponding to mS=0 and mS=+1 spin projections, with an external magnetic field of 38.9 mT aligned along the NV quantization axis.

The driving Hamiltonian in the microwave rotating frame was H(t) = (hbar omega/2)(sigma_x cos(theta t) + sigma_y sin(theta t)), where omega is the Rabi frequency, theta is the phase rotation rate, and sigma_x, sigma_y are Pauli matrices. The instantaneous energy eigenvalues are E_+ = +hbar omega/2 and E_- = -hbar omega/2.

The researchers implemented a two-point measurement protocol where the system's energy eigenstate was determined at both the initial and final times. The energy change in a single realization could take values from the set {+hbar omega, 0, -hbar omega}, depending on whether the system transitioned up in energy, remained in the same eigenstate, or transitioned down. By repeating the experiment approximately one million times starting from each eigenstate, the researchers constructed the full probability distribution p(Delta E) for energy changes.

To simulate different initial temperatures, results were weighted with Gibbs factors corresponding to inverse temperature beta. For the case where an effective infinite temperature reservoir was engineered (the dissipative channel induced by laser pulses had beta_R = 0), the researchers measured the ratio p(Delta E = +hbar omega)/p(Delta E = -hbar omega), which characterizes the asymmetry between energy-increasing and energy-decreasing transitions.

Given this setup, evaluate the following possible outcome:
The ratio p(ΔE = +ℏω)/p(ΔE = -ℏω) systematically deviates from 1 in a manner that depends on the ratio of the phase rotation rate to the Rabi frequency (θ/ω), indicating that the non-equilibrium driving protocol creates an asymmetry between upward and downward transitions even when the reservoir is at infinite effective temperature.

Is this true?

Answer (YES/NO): NO